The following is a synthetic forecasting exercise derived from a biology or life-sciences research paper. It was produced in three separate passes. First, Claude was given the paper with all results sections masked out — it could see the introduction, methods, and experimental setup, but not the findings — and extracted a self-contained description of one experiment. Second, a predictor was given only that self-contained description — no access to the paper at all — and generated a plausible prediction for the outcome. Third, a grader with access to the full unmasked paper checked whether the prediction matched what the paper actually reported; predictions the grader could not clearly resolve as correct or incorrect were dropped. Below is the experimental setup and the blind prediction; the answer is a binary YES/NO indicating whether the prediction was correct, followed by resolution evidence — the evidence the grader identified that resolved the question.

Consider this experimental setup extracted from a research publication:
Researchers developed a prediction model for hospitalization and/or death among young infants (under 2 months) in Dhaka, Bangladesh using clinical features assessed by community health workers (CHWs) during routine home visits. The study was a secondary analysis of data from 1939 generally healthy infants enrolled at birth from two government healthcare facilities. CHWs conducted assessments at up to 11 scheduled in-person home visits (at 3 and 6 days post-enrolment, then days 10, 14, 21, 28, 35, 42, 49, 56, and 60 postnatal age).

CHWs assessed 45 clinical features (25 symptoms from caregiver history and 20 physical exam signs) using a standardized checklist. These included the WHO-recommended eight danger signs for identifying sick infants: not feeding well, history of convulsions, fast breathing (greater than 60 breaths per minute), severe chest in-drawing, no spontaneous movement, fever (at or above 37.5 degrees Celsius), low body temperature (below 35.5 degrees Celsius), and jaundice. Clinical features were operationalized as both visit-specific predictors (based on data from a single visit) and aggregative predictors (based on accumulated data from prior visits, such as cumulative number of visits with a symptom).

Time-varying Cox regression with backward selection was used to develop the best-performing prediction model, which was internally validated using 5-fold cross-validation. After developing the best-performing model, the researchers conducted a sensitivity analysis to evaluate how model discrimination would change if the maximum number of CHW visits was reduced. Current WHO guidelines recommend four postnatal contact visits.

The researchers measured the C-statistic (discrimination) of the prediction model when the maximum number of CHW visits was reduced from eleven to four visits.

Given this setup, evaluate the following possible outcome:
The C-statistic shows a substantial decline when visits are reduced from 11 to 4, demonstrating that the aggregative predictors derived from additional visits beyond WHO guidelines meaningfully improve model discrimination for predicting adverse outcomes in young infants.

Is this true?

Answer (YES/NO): NO